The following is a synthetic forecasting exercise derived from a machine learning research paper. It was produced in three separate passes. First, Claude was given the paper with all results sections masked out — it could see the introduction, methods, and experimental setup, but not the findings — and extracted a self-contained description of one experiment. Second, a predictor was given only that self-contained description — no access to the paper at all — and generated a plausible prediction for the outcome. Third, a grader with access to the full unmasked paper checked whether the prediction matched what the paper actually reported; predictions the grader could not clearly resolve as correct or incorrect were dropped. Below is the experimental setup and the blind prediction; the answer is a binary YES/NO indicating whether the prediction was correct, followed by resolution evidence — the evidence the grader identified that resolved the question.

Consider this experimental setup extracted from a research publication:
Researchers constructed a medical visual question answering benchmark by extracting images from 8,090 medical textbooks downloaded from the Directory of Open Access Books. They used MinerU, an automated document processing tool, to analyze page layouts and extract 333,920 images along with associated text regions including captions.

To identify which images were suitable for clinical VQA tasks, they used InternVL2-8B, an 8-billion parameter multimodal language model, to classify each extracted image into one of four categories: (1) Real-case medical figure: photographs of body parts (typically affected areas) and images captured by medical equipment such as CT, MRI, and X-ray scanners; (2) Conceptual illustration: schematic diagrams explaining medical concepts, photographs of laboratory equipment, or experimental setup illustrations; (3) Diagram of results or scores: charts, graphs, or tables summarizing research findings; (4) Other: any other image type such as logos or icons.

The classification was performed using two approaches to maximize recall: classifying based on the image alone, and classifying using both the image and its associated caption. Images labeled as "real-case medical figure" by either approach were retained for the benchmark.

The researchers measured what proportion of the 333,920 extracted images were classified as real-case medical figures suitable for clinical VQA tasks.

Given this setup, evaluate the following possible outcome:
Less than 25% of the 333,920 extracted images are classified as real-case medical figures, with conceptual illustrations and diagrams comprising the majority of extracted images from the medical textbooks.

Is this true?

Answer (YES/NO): YES